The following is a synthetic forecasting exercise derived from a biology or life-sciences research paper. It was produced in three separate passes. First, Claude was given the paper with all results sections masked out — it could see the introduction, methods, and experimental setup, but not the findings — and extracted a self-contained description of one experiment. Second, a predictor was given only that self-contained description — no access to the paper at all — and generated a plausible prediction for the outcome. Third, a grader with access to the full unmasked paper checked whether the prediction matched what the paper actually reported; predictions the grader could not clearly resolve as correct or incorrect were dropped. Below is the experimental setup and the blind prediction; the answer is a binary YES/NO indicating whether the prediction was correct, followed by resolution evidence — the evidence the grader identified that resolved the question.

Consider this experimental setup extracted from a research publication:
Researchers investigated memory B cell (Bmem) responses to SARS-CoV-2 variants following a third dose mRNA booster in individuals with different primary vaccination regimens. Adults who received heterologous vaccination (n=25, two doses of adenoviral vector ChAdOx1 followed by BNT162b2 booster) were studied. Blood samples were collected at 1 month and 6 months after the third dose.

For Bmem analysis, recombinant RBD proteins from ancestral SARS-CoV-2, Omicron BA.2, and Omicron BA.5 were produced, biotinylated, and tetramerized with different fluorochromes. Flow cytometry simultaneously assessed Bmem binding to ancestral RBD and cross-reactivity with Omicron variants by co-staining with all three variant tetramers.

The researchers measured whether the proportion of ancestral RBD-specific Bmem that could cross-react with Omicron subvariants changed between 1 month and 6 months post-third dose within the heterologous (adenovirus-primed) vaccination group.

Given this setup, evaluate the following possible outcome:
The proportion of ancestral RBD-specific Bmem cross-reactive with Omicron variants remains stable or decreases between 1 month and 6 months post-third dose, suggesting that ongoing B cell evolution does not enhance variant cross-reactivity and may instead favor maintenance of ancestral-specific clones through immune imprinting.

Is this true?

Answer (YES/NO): YES